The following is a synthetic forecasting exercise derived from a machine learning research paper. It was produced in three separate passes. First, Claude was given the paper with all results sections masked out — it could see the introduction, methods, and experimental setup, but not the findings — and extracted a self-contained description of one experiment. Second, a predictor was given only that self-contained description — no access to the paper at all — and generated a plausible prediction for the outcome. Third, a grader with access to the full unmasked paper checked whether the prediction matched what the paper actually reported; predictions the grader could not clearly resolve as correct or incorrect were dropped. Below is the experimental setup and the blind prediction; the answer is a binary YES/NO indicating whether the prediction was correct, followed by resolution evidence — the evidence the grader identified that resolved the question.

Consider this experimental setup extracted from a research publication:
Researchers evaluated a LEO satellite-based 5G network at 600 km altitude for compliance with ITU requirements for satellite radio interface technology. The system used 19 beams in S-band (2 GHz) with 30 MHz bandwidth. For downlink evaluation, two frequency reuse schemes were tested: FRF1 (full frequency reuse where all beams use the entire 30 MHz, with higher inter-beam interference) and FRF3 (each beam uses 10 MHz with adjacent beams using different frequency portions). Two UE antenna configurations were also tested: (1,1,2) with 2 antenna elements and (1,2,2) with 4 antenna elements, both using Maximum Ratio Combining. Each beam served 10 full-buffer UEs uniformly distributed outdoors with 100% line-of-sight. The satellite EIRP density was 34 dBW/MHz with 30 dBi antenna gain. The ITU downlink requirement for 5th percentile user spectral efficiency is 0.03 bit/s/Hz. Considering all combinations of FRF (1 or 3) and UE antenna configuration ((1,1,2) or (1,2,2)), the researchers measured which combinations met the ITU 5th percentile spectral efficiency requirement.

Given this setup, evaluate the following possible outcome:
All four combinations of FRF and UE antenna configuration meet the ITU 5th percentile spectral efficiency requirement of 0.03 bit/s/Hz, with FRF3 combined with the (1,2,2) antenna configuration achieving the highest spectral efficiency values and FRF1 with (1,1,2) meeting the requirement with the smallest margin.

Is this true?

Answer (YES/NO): NO